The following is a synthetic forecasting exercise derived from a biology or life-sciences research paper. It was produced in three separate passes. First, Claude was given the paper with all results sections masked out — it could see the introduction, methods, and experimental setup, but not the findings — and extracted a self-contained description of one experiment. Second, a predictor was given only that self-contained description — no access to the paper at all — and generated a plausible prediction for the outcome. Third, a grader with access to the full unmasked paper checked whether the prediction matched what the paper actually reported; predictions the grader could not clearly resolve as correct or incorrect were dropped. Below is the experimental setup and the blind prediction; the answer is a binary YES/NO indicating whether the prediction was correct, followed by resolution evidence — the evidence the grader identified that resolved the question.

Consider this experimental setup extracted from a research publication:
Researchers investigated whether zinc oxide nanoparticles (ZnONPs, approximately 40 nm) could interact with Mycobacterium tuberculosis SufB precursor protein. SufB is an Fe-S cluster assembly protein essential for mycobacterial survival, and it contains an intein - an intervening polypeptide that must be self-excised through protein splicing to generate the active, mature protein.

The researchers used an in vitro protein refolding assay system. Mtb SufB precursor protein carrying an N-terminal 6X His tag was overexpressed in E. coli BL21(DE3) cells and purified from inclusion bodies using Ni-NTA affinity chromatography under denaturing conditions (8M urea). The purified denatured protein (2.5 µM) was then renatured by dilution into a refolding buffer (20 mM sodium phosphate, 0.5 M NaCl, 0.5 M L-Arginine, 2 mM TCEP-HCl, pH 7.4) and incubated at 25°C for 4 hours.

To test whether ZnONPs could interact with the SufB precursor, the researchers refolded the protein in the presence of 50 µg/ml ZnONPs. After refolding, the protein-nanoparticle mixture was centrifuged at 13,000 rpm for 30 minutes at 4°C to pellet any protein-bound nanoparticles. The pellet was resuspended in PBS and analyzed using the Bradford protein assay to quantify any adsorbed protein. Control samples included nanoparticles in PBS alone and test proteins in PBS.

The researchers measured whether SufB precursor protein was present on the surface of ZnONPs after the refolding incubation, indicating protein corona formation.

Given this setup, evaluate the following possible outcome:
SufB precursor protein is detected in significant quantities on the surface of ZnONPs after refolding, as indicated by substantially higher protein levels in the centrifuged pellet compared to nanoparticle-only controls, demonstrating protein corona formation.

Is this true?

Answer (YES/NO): YES